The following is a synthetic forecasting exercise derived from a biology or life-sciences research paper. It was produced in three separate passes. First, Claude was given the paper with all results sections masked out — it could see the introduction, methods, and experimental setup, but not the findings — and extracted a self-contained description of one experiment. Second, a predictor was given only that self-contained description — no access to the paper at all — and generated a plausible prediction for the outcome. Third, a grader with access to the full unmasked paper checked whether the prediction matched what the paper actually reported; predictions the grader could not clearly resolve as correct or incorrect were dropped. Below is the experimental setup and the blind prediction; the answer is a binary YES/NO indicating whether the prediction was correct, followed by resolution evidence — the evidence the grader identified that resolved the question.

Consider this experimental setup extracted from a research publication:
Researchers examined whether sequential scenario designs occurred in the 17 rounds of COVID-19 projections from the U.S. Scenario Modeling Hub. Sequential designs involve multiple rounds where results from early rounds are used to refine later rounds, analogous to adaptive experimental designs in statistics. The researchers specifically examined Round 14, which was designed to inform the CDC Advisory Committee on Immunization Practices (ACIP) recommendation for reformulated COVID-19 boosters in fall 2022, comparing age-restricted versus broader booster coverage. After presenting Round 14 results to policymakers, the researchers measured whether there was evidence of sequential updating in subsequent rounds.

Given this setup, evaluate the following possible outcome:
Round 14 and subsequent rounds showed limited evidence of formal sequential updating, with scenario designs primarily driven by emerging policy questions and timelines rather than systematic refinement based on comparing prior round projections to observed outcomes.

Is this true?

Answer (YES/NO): NO